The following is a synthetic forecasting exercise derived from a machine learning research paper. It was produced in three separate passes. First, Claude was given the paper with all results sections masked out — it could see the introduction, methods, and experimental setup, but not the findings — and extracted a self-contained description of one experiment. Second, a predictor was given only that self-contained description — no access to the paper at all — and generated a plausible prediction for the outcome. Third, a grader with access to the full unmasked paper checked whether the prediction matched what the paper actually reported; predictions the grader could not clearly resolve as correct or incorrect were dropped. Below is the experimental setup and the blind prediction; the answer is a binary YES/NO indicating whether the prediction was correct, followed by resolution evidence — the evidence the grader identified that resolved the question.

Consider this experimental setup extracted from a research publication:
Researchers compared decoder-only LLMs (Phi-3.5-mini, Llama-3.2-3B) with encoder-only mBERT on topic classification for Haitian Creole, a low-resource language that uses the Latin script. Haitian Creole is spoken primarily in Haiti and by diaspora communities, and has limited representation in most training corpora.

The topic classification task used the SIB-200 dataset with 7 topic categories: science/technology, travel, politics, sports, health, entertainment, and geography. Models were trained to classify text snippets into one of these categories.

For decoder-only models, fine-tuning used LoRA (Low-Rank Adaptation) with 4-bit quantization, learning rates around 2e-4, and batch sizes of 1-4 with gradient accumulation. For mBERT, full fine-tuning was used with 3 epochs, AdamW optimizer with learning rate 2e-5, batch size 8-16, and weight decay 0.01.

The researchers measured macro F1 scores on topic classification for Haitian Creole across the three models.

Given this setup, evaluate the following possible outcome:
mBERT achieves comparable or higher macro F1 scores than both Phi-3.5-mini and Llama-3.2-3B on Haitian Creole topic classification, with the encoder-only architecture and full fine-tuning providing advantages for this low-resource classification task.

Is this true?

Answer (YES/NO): YES